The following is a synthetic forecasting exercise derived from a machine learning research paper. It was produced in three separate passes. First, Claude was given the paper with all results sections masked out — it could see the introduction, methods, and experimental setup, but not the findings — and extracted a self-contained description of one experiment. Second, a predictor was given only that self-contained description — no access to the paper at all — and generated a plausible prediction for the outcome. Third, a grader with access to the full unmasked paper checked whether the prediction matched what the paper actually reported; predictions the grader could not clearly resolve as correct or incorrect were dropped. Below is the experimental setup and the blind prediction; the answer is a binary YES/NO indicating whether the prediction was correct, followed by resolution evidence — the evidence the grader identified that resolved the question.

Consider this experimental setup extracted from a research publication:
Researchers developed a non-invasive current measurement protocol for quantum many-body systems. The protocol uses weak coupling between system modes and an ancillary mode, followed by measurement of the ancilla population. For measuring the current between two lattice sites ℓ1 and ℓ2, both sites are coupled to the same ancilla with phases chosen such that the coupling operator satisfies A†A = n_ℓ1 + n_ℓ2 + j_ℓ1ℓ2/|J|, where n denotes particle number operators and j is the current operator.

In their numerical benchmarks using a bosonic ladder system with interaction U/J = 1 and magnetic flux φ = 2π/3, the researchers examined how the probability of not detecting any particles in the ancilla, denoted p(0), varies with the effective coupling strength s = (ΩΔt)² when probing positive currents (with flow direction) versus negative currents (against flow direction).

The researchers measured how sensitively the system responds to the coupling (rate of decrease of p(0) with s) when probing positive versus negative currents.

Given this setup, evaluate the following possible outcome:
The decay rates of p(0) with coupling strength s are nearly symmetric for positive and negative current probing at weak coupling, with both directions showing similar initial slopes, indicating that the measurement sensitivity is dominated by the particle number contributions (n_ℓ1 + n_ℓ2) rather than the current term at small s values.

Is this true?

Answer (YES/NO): NO